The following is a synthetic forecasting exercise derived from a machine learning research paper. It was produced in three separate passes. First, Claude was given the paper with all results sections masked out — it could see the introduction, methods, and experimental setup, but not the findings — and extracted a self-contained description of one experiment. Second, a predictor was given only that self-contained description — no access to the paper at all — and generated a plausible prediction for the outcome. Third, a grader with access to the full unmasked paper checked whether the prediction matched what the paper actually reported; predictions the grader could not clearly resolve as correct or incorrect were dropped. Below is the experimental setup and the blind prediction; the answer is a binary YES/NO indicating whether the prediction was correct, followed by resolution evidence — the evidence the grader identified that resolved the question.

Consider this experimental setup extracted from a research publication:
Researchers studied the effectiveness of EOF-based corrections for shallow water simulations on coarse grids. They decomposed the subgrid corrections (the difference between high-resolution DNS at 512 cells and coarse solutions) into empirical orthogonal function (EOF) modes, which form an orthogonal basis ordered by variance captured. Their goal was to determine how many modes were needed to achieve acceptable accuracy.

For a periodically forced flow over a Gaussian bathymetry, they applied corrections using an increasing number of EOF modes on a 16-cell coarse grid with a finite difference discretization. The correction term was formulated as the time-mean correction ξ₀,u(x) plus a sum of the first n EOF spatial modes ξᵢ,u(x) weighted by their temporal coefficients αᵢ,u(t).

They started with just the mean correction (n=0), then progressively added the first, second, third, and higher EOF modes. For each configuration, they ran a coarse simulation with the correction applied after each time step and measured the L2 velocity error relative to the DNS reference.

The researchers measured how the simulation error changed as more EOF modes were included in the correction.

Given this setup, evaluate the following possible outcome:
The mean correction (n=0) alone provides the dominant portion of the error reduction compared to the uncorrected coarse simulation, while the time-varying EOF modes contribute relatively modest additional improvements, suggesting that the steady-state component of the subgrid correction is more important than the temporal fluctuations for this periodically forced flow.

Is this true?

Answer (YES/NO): NO